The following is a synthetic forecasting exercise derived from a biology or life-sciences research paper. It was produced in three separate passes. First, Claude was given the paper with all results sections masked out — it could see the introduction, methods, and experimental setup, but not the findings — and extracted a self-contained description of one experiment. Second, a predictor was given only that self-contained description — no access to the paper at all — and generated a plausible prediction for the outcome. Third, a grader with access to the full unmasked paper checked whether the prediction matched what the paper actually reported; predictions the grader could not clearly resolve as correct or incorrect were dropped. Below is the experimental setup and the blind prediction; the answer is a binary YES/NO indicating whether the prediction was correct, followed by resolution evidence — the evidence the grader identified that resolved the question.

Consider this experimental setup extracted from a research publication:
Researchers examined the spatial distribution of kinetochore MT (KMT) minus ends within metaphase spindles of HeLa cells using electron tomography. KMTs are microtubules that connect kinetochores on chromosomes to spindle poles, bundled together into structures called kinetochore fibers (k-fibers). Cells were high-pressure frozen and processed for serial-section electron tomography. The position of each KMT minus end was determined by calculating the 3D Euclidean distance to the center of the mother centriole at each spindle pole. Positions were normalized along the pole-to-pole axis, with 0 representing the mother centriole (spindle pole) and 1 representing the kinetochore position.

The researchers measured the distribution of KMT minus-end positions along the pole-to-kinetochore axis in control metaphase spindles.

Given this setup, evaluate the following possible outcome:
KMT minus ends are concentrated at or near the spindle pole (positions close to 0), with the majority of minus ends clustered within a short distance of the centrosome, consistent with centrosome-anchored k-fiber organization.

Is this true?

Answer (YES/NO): YES